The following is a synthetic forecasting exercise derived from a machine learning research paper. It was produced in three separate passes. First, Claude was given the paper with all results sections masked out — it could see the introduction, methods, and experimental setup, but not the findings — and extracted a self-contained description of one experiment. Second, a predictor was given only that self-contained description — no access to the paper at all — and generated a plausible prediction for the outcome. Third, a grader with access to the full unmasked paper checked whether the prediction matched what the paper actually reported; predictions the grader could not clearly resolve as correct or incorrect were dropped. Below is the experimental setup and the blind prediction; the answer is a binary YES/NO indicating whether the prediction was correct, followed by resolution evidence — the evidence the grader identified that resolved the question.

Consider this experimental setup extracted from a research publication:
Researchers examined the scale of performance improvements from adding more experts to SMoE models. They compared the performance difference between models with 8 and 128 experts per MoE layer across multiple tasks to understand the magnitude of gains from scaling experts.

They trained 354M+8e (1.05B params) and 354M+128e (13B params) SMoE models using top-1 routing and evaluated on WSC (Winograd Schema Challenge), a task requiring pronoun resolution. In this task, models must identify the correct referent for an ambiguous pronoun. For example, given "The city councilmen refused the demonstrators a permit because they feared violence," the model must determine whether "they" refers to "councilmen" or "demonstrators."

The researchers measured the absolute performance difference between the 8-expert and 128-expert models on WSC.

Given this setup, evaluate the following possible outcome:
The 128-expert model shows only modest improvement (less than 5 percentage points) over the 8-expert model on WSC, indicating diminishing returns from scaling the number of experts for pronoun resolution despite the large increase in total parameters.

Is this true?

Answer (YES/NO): YES